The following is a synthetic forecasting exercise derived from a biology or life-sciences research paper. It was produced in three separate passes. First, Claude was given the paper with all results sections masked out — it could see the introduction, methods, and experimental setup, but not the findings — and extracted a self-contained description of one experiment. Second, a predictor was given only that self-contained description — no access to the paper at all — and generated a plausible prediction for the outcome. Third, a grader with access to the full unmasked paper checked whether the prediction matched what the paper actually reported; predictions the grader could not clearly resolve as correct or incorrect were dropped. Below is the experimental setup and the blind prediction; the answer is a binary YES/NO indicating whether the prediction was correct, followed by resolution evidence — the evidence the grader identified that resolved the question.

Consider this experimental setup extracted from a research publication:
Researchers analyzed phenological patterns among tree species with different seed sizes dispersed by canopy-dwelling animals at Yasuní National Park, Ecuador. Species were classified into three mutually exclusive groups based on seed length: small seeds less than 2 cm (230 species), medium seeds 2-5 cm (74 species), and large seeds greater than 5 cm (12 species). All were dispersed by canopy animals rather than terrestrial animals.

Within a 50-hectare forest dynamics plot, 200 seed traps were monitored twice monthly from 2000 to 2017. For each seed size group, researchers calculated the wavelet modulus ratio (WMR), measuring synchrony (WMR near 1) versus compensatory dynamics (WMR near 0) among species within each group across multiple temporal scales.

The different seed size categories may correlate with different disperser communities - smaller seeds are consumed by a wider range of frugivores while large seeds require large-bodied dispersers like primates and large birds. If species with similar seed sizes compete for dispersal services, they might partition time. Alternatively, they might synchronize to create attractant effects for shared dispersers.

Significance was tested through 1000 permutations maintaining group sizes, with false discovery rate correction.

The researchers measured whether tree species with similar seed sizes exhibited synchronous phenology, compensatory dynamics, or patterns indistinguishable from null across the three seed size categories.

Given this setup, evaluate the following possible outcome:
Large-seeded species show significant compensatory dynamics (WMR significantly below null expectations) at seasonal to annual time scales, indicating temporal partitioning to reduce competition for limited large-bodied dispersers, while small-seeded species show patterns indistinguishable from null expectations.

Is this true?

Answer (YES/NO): NO